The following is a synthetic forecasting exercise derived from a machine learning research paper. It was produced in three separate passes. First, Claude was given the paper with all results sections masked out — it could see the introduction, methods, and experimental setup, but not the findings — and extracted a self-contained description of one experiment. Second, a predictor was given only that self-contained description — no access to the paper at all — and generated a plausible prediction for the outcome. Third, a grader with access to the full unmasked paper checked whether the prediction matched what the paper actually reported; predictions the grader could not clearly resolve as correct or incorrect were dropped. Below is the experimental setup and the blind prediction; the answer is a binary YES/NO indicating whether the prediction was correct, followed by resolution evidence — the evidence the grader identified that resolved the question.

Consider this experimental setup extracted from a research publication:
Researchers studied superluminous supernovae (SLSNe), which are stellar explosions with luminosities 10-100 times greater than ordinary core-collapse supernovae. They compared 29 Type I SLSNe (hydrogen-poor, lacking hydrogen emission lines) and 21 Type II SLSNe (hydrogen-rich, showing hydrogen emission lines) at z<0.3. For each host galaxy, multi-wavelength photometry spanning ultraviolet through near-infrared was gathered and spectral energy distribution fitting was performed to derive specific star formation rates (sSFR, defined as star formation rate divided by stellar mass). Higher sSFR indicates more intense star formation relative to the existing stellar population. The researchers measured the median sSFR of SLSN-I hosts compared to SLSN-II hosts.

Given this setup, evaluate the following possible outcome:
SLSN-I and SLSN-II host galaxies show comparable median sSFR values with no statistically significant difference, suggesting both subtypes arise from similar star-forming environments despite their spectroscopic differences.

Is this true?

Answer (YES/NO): NO